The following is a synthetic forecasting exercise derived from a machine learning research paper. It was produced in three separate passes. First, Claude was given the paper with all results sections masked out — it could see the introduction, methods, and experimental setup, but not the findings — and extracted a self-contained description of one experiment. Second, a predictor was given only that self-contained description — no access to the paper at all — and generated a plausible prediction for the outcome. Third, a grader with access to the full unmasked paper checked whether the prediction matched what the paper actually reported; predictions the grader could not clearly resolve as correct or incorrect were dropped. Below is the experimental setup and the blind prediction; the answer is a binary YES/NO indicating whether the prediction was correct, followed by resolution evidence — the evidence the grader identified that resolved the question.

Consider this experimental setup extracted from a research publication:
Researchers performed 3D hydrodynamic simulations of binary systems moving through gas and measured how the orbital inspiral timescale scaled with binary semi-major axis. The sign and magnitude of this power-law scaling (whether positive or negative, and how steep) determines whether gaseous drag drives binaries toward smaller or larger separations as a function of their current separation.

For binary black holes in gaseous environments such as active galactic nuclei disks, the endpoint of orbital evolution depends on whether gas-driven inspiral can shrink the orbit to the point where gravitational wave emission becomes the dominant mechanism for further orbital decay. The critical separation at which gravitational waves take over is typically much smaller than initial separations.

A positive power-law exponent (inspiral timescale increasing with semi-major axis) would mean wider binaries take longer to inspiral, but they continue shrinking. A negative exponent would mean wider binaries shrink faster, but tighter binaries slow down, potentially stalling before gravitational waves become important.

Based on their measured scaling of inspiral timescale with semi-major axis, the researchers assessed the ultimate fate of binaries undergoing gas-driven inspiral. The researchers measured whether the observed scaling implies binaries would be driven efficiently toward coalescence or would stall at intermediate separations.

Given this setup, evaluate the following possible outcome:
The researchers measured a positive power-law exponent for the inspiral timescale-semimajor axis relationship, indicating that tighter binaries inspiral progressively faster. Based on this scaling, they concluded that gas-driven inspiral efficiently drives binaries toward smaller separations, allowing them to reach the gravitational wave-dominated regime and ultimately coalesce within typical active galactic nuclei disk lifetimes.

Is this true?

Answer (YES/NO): YES